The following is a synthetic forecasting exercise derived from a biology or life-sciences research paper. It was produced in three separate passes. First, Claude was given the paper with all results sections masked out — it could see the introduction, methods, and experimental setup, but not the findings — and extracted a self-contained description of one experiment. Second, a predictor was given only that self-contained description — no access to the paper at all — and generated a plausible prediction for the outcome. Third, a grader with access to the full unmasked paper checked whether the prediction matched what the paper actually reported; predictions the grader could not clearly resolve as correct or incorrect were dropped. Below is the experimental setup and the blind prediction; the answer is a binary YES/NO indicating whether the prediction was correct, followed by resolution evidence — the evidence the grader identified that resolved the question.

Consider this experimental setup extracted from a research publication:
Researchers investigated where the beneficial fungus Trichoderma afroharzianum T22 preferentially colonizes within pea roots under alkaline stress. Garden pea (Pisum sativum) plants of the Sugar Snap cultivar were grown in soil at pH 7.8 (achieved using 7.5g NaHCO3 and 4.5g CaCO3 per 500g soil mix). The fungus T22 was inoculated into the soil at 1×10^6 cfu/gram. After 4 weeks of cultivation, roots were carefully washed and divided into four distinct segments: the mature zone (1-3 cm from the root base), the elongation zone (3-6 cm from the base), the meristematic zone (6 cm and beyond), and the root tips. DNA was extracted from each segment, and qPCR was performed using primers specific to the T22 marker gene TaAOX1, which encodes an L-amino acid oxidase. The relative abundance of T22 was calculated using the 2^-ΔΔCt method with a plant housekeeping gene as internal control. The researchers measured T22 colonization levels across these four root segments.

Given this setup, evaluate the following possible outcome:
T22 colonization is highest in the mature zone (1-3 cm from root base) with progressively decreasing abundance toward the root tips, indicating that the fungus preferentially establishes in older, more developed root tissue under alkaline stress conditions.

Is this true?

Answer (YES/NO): NO